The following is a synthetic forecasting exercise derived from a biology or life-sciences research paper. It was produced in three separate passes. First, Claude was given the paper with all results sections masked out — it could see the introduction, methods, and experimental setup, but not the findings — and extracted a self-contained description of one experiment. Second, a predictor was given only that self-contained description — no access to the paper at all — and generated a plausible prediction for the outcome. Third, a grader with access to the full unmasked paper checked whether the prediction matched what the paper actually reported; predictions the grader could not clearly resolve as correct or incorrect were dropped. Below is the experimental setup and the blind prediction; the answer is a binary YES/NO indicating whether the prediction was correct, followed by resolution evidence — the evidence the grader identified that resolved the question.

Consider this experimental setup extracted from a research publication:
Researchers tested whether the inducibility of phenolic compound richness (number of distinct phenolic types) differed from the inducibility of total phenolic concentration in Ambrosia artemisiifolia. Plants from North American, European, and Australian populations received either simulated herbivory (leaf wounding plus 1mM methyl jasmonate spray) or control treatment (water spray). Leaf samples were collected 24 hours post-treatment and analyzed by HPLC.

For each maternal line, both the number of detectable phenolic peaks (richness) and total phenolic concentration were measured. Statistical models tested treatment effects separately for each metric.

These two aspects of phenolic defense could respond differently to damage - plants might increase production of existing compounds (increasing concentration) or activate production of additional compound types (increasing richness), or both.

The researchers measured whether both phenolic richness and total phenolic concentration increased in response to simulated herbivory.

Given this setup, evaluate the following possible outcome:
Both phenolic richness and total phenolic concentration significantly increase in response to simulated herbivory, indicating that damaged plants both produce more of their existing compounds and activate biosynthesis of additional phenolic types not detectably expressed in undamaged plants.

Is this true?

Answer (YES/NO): NO